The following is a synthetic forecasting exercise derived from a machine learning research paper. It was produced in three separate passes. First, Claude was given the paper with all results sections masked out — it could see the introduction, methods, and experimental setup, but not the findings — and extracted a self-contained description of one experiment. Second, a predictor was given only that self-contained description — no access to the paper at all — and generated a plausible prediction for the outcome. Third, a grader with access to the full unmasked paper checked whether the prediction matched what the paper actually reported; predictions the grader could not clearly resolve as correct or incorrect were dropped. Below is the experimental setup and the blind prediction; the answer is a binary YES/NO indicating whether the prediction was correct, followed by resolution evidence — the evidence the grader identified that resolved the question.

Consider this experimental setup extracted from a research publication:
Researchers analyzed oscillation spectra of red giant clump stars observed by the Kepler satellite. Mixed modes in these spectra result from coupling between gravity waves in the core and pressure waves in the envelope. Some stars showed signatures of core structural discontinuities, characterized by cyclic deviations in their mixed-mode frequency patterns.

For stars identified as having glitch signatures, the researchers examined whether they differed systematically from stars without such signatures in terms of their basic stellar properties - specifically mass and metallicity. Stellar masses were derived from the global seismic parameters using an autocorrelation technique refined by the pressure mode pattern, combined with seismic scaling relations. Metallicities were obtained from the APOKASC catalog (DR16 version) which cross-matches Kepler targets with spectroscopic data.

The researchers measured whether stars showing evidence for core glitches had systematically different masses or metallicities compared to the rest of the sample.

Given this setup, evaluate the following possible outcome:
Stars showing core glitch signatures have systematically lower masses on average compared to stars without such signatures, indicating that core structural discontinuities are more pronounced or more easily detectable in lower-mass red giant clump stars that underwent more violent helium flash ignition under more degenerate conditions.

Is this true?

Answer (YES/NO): NO